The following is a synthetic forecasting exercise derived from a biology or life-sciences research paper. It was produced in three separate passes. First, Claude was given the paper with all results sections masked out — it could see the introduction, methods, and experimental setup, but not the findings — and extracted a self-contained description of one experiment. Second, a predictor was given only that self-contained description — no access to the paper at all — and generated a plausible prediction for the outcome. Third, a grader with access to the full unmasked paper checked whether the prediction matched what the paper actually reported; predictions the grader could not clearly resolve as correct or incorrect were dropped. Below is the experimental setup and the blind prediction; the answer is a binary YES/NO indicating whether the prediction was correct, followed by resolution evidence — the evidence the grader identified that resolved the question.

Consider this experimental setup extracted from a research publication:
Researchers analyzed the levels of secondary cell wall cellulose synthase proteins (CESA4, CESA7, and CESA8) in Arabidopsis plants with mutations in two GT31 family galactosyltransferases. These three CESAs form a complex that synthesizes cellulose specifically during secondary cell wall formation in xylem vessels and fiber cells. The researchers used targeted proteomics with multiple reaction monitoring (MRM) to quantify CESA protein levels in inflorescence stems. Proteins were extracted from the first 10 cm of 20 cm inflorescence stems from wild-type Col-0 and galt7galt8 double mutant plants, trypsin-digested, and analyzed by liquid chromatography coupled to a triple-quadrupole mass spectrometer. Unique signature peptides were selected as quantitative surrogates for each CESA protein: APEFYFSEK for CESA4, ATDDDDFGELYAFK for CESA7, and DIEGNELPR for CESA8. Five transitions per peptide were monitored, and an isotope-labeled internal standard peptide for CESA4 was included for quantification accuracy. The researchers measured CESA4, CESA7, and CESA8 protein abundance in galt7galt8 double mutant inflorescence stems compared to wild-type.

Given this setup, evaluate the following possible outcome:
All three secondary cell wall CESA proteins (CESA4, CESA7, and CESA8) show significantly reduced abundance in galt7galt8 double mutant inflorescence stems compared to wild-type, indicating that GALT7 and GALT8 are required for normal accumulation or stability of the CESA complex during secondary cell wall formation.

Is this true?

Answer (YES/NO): YES